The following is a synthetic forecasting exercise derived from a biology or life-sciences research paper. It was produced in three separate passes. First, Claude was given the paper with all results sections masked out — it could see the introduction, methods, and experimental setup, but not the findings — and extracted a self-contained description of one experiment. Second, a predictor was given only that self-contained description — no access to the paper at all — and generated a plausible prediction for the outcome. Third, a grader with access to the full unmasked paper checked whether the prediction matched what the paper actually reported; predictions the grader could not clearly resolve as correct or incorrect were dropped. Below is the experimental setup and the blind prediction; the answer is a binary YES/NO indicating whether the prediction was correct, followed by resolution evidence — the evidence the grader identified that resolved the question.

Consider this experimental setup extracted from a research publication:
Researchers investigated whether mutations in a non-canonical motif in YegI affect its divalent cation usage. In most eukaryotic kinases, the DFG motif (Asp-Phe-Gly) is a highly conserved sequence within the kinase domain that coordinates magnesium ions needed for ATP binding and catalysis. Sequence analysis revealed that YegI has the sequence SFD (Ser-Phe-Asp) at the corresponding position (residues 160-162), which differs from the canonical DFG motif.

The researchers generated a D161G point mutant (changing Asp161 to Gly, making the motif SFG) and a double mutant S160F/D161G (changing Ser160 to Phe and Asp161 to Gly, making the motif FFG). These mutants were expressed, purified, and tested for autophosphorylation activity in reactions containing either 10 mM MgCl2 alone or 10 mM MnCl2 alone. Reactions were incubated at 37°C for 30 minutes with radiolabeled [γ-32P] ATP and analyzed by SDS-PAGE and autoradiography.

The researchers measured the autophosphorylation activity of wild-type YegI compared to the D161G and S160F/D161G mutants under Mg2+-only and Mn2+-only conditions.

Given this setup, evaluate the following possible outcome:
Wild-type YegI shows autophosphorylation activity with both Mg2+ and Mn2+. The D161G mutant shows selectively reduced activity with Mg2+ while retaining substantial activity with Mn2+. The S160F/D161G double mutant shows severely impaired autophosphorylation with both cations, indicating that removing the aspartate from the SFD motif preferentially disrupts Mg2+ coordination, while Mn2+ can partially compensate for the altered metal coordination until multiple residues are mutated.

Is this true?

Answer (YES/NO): NO